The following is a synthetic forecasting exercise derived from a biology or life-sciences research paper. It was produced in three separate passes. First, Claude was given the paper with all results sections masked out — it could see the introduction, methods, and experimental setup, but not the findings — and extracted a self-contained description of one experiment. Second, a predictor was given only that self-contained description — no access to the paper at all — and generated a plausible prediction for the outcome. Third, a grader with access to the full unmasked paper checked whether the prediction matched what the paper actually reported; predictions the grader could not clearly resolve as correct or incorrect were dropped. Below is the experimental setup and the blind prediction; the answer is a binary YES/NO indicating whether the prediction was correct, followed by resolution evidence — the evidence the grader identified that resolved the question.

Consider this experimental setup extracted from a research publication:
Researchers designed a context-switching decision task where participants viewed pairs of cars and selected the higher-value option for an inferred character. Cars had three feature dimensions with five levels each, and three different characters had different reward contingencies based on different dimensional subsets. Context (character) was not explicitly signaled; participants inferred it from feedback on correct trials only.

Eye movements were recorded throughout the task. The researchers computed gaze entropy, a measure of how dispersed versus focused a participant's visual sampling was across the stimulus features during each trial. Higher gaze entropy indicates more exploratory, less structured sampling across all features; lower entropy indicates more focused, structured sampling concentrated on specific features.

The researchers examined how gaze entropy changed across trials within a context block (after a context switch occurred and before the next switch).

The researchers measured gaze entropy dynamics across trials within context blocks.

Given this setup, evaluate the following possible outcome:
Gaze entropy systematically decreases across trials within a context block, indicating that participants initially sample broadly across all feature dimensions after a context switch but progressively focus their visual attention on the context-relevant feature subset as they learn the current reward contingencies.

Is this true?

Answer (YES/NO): NO